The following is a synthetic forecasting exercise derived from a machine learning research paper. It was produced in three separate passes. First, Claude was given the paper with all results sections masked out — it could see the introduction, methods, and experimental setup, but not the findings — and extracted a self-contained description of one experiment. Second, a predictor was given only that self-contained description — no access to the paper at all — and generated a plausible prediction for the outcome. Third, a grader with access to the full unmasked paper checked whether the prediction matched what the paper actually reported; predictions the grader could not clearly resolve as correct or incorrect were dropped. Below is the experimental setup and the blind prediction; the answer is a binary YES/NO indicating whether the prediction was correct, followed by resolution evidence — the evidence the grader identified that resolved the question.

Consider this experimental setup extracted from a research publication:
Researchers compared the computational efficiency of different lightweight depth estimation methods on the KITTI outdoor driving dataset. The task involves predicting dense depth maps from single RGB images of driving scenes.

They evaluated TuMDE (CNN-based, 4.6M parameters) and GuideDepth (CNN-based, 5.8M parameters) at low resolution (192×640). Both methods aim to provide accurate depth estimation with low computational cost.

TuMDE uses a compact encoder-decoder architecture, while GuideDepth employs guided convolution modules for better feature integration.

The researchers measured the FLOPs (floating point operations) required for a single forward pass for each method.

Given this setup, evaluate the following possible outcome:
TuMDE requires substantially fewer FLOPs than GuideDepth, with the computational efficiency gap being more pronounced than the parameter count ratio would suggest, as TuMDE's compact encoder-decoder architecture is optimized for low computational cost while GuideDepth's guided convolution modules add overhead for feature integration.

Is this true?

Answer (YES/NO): YES